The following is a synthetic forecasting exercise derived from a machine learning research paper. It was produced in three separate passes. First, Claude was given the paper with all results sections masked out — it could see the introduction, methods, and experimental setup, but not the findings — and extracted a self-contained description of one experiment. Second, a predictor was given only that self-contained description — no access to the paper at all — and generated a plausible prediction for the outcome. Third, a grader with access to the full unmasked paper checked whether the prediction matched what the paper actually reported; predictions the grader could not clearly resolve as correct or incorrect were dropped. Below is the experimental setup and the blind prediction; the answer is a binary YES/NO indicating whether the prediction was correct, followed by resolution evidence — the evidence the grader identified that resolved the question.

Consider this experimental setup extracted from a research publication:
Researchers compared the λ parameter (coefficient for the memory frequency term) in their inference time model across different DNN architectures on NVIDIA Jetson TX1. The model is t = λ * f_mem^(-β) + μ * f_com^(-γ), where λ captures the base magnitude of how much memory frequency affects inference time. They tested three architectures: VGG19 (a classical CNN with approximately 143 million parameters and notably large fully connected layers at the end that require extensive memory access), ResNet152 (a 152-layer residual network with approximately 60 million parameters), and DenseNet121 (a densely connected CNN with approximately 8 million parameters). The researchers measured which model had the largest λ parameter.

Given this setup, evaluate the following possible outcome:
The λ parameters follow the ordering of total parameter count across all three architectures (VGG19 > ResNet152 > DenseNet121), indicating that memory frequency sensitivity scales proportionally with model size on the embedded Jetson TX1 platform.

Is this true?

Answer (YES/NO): YES